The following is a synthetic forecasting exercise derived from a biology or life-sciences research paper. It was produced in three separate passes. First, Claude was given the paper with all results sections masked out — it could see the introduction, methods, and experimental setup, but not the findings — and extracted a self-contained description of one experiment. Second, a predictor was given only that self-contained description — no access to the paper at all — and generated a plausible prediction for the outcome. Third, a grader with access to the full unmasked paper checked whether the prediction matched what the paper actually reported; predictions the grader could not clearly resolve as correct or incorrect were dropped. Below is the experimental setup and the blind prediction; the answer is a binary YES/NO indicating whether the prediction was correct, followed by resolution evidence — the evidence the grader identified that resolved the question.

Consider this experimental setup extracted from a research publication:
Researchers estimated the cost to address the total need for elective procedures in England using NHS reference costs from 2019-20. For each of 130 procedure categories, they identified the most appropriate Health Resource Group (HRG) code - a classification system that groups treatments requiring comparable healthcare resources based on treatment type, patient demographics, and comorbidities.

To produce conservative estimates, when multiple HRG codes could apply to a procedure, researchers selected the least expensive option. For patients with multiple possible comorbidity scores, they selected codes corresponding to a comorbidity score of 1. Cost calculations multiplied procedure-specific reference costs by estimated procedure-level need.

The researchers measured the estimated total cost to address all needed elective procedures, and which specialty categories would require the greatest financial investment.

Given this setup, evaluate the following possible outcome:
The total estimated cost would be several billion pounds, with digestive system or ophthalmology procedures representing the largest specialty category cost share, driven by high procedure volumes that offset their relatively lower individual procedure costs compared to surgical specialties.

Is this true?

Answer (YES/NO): NO